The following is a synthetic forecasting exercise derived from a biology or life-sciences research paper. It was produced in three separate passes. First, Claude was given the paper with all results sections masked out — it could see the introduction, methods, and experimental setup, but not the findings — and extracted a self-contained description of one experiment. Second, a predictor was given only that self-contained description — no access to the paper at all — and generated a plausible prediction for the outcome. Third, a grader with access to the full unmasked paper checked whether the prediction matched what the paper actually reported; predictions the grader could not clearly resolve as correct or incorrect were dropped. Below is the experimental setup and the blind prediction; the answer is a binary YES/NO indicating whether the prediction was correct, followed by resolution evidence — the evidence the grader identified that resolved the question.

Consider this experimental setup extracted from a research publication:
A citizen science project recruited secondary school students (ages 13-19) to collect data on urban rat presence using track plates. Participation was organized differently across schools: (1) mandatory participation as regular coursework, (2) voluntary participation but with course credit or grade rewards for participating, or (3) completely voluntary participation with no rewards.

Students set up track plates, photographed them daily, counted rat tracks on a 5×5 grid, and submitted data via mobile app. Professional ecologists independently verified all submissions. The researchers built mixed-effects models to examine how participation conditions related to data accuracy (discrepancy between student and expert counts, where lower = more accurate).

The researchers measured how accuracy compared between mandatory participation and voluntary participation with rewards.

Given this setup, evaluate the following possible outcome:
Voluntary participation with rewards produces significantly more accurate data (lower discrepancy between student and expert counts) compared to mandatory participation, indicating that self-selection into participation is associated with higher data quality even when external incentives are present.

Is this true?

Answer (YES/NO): YES